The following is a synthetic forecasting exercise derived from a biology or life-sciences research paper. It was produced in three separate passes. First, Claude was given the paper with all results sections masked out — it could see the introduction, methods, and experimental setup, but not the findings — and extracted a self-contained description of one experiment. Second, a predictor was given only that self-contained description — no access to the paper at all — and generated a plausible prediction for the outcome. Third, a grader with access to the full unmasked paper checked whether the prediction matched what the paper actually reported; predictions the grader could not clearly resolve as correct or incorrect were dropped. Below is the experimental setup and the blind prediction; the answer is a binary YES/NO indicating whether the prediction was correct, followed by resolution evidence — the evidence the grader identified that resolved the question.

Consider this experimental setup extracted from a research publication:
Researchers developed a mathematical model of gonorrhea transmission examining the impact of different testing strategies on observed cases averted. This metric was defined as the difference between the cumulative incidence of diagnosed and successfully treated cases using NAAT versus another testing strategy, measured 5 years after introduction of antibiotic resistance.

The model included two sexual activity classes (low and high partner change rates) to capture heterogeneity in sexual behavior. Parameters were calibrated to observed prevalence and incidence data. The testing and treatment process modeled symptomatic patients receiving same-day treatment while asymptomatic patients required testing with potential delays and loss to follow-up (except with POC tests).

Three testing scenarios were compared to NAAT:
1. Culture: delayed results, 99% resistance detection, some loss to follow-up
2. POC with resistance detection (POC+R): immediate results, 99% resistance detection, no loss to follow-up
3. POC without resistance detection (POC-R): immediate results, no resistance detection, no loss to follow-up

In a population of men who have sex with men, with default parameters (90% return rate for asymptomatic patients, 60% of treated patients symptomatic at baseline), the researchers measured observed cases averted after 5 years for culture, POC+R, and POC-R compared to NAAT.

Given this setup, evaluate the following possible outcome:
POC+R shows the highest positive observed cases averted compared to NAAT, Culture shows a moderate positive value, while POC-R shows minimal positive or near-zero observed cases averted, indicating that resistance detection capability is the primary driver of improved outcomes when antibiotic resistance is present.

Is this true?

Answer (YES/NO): NO